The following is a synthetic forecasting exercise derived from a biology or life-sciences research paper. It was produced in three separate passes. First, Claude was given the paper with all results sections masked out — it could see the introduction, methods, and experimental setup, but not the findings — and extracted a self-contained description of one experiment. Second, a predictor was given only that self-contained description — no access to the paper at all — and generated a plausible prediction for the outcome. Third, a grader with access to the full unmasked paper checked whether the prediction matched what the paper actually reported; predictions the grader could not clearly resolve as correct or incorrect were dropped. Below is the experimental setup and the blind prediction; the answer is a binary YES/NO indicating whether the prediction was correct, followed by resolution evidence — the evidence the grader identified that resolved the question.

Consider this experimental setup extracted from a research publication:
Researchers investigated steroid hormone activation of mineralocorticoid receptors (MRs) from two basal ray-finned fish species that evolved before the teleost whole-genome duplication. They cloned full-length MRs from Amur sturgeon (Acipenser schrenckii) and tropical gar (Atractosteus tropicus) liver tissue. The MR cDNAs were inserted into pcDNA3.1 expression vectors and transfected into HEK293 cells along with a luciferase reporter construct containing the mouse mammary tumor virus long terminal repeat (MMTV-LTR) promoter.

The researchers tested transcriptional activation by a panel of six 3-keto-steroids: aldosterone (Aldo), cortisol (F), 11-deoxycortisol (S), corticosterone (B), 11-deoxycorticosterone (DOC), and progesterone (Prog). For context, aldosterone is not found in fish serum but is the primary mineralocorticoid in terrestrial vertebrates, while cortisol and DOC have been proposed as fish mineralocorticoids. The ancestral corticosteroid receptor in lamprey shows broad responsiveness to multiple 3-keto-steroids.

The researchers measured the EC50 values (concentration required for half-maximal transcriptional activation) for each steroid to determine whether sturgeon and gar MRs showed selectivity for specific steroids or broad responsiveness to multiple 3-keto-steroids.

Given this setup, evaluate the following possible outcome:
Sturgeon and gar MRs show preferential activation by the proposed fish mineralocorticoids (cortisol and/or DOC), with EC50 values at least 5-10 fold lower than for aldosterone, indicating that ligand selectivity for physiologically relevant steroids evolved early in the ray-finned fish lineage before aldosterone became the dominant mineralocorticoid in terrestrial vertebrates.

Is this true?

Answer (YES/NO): NO